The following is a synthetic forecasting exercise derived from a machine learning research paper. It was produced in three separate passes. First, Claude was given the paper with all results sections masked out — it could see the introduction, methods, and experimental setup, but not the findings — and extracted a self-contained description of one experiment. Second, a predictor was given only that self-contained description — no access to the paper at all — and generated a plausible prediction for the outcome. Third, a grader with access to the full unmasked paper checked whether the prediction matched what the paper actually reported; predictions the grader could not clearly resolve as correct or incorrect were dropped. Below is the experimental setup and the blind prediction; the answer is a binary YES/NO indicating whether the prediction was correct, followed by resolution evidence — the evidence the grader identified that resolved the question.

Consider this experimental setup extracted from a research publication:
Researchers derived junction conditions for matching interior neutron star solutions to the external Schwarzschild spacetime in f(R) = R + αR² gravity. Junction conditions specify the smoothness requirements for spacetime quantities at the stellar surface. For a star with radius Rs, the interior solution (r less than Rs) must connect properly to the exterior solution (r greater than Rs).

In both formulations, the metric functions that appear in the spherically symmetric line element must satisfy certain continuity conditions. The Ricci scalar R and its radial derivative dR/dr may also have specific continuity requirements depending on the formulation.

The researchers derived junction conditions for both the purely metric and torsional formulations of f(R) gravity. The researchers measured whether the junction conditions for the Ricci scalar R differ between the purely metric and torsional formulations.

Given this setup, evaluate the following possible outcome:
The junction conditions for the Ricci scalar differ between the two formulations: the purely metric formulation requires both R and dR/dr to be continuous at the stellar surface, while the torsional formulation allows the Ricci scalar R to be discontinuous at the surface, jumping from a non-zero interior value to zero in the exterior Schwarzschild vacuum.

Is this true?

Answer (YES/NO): YES